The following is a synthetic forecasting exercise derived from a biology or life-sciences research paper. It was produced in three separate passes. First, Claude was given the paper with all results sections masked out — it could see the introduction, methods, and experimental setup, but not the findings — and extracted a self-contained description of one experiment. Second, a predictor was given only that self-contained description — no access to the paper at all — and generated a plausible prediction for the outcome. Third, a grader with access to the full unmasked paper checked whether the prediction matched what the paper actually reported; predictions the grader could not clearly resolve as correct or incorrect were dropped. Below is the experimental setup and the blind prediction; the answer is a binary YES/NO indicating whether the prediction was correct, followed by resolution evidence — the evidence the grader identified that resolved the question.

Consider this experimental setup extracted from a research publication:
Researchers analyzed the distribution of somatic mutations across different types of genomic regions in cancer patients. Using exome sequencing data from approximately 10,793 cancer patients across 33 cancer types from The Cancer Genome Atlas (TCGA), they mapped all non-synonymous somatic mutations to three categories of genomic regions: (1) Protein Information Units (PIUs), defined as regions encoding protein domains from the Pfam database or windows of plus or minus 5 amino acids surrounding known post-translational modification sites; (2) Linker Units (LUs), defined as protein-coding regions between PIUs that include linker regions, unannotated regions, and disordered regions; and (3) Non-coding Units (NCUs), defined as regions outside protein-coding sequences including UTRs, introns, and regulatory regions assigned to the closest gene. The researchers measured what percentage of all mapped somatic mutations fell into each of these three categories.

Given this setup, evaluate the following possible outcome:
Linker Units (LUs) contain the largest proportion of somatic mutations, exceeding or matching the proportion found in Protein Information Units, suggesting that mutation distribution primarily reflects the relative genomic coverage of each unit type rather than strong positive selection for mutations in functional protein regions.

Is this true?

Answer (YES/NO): NO